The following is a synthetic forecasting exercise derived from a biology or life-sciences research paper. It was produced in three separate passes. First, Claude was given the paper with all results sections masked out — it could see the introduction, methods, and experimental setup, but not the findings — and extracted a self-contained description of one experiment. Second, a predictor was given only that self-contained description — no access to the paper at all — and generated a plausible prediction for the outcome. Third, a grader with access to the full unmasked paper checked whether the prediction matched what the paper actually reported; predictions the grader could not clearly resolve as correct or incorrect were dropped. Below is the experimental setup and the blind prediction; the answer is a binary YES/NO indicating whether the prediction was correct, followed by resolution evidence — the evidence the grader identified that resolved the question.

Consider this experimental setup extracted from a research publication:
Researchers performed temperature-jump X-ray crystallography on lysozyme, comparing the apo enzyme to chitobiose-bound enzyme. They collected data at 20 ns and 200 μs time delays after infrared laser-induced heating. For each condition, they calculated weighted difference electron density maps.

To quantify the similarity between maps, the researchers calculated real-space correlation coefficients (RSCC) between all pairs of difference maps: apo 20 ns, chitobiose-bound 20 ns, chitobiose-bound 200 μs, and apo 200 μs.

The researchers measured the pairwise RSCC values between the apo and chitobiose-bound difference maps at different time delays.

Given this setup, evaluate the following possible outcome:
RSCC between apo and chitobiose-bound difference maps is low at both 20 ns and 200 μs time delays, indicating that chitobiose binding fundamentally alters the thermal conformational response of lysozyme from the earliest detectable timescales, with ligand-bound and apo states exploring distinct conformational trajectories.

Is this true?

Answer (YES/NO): NO